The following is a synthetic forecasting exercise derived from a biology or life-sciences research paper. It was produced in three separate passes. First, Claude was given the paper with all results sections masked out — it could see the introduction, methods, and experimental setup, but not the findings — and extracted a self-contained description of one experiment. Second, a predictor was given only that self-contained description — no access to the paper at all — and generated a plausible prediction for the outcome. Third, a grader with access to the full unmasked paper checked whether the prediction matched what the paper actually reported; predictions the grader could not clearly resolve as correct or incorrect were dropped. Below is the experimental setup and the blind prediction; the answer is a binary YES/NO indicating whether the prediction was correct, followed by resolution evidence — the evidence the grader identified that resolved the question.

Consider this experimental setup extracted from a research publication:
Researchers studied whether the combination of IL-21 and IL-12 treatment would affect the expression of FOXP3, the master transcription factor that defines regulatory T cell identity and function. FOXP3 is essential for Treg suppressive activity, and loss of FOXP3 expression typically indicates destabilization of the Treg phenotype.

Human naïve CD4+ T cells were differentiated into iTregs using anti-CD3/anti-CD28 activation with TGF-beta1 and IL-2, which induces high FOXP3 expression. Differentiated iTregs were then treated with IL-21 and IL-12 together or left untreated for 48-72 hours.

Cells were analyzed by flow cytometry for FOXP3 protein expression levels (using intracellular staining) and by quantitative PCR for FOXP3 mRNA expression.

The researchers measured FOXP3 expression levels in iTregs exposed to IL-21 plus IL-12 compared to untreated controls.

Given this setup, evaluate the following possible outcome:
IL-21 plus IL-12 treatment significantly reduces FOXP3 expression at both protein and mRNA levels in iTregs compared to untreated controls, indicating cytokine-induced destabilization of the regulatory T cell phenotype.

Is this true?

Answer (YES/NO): NO